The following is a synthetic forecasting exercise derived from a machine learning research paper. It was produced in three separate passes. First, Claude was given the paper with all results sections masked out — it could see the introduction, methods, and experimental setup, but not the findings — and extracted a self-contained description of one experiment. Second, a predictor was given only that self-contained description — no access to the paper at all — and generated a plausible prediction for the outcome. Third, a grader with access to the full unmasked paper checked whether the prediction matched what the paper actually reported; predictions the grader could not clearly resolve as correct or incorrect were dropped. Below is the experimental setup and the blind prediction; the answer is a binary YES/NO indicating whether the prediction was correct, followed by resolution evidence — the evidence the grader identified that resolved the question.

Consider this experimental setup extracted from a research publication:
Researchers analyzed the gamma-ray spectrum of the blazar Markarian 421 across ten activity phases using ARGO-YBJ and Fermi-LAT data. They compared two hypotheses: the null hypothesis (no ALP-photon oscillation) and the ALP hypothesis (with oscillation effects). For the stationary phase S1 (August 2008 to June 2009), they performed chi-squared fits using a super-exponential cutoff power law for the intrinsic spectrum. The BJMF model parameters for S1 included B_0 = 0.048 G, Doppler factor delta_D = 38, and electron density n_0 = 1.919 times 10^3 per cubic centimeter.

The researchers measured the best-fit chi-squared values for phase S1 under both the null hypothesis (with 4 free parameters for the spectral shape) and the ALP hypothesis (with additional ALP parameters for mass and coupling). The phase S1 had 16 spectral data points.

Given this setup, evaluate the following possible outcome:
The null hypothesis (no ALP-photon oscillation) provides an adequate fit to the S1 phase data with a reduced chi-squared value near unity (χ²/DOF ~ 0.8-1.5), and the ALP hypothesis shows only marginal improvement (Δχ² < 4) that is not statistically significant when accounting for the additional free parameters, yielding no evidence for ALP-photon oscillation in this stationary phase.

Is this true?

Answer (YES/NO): NO